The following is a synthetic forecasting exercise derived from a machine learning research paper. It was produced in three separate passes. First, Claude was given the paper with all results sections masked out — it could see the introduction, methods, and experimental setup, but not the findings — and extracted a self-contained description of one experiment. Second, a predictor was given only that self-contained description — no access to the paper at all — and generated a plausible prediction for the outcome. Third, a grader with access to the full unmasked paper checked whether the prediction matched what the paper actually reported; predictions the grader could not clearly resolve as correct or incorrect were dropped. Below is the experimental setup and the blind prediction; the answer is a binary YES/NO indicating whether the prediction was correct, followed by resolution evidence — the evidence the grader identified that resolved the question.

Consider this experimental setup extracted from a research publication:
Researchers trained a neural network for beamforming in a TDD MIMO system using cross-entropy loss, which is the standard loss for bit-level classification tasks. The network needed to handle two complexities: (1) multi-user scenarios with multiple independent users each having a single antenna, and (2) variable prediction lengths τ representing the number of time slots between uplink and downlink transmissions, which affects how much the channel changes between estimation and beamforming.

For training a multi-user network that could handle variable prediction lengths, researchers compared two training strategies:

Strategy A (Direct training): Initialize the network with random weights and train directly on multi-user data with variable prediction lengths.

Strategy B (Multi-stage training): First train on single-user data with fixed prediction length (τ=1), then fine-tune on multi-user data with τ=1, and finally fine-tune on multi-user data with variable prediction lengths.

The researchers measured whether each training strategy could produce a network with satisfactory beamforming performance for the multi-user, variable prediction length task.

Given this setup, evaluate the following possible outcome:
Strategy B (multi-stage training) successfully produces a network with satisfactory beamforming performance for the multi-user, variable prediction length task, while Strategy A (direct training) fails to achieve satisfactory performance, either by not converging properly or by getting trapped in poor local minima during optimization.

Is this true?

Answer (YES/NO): YES